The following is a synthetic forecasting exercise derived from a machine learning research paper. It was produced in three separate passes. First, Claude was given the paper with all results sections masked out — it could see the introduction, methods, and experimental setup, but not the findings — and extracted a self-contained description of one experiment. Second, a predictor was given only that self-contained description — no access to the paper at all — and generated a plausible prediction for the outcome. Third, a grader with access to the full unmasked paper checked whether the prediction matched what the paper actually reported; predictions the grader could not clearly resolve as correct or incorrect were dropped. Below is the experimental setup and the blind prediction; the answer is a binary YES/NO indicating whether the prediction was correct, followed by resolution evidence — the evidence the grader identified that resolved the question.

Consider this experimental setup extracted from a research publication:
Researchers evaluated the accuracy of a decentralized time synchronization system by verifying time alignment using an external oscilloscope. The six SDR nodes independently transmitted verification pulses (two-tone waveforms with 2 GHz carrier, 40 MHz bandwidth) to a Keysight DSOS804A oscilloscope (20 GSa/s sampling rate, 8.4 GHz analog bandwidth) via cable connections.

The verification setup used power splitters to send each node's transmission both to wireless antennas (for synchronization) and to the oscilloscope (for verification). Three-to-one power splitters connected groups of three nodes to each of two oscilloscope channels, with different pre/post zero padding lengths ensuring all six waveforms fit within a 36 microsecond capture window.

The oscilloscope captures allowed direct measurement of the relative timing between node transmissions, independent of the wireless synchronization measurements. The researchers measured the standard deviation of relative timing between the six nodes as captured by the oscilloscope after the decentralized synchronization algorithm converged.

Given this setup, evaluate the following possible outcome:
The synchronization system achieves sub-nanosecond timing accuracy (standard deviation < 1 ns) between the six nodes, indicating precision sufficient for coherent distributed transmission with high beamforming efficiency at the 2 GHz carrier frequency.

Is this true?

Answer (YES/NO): YES